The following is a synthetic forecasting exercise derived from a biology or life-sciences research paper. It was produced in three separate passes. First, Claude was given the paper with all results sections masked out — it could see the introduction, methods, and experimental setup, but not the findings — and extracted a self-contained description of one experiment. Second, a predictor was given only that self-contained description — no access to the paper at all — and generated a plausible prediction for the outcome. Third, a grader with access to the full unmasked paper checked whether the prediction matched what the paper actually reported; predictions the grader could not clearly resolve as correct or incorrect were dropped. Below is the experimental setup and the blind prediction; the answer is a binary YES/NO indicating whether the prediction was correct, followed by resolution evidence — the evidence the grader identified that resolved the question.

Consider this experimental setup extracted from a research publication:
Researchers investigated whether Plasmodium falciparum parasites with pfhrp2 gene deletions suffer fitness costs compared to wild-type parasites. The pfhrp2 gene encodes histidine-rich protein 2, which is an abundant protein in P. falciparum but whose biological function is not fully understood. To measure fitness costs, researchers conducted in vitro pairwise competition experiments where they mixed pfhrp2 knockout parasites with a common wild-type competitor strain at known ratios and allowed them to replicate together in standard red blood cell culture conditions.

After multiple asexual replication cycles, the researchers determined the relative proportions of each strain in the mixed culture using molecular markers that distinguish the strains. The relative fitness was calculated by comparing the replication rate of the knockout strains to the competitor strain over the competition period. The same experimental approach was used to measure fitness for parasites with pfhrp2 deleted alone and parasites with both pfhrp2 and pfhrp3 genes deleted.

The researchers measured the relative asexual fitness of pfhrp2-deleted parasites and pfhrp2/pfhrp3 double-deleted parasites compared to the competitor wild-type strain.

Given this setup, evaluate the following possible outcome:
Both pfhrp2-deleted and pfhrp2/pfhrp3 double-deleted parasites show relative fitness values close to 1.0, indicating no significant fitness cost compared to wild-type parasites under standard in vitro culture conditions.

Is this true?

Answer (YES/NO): NO